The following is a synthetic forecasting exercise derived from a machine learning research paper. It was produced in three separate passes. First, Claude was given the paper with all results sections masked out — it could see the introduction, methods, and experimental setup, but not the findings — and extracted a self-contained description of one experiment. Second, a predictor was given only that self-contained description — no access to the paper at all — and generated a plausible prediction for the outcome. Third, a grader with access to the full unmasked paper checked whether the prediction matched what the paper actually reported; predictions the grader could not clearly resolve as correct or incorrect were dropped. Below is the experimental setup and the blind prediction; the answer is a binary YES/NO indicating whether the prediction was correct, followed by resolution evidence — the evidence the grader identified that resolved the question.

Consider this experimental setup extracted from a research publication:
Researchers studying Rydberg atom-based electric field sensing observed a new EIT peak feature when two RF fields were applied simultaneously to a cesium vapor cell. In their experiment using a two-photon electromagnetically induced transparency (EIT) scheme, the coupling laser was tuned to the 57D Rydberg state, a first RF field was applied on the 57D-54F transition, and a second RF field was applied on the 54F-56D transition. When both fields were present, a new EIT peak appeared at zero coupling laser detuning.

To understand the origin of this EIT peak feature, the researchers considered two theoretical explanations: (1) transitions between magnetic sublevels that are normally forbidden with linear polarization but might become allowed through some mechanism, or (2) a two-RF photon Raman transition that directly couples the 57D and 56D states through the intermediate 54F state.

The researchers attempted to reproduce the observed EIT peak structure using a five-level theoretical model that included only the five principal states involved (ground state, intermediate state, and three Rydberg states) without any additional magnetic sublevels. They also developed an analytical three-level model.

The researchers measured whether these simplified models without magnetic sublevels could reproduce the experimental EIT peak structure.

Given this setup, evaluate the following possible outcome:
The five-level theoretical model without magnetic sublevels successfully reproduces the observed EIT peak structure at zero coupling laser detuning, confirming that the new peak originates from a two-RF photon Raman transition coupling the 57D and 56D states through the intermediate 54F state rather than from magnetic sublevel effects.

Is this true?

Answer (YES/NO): YES